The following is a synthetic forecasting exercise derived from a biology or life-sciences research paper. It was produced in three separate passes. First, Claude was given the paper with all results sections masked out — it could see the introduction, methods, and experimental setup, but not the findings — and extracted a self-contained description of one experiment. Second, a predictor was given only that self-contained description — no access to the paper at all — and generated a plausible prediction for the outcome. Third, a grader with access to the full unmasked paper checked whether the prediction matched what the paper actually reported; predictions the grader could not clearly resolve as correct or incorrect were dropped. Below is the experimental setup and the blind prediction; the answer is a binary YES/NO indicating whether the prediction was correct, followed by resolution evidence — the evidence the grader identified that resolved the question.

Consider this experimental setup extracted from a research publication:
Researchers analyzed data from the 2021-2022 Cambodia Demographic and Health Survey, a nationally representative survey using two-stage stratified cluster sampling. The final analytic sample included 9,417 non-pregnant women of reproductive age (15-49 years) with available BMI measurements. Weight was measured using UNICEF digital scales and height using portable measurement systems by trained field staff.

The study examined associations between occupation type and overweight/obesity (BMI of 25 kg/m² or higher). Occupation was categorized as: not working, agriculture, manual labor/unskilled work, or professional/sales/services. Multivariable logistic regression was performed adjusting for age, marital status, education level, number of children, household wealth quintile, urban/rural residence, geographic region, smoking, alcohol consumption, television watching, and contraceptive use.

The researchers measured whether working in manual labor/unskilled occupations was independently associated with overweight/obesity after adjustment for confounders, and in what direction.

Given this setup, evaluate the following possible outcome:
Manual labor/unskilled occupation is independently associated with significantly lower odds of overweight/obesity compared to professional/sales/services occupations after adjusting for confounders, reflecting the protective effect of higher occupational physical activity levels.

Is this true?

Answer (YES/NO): YES